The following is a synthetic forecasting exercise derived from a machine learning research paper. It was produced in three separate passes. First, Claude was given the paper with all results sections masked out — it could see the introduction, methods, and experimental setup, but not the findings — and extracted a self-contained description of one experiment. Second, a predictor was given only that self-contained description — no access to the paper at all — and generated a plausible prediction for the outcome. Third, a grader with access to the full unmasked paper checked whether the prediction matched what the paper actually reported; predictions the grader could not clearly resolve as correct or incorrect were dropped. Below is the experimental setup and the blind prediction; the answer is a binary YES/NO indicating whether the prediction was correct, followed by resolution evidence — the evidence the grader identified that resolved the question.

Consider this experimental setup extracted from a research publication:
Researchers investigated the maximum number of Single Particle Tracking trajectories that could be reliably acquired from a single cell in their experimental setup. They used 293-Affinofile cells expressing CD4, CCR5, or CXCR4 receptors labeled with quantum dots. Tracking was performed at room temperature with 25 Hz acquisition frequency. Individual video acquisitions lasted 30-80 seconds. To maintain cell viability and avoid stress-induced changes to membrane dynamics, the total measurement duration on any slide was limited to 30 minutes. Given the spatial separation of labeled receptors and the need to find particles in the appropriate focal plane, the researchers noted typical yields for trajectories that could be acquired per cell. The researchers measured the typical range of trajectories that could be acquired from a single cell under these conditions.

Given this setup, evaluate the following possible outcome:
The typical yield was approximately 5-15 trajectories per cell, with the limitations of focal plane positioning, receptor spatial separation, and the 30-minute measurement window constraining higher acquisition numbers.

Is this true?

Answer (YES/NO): NO